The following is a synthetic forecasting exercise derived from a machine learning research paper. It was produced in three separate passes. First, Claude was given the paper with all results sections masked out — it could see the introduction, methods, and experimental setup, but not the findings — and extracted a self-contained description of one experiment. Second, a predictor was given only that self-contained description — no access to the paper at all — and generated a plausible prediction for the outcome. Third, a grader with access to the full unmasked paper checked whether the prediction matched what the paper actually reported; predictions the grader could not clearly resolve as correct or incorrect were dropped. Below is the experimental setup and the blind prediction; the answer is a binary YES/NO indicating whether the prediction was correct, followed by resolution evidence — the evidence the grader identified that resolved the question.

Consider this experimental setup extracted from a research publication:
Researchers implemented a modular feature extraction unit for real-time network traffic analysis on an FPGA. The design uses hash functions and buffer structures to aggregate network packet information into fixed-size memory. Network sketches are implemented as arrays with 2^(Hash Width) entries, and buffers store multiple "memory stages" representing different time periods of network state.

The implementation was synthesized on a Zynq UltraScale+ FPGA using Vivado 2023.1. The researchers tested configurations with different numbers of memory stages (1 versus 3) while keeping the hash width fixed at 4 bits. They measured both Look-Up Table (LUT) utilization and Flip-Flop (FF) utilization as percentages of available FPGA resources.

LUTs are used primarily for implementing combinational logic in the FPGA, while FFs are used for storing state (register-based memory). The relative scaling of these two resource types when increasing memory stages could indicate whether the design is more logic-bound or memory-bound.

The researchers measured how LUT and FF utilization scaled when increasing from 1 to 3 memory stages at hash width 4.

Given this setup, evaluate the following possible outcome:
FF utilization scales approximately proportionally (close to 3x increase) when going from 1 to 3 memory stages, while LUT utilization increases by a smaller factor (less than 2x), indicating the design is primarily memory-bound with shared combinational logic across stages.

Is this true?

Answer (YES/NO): NO